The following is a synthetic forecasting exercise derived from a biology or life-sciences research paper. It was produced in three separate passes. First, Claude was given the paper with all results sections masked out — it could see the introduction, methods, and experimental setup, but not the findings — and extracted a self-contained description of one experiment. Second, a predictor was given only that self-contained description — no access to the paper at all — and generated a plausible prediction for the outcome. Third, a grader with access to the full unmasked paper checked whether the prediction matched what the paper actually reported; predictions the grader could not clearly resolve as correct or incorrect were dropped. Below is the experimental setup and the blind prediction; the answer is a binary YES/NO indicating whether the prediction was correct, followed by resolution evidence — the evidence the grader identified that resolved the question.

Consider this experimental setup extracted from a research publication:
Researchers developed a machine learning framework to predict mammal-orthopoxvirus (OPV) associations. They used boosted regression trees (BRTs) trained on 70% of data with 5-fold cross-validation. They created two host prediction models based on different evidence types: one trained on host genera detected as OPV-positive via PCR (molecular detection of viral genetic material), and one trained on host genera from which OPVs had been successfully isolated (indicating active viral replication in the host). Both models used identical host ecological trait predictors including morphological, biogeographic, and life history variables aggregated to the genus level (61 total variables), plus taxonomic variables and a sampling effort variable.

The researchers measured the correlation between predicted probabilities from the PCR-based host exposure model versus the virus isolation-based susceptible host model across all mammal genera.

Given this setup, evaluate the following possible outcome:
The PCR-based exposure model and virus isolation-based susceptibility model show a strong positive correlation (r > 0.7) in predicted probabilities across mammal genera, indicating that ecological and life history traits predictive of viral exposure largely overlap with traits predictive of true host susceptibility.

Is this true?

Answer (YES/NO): NO